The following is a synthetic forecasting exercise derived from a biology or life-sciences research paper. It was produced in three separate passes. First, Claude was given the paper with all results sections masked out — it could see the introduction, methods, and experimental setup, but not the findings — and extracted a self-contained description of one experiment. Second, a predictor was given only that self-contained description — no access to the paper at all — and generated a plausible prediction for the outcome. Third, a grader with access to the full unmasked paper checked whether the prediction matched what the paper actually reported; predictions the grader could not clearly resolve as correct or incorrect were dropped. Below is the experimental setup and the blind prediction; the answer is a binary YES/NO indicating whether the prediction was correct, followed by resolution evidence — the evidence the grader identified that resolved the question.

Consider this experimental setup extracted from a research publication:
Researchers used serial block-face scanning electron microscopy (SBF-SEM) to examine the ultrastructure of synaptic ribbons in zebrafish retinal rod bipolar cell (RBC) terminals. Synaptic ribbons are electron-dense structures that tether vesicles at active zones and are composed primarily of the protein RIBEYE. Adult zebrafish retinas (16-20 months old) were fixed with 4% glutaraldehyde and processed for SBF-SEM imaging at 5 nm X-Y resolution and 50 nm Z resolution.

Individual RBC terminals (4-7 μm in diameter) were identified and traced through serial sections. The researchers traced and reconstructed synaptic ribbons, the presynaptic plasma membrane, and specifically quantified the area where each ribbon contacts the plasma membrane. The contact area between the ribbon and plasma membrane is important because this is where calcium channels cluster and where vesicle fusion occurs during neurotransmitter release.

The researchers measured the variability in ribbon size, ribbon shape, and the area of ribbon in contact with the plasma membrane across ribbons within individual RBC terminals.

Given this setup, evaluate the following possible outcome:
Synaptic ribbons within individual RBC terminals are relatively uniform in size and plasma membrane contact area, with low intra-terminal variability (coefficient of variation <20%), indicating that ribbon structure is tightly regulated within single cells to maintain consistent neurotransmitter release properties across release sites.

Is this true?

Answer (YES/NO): NO